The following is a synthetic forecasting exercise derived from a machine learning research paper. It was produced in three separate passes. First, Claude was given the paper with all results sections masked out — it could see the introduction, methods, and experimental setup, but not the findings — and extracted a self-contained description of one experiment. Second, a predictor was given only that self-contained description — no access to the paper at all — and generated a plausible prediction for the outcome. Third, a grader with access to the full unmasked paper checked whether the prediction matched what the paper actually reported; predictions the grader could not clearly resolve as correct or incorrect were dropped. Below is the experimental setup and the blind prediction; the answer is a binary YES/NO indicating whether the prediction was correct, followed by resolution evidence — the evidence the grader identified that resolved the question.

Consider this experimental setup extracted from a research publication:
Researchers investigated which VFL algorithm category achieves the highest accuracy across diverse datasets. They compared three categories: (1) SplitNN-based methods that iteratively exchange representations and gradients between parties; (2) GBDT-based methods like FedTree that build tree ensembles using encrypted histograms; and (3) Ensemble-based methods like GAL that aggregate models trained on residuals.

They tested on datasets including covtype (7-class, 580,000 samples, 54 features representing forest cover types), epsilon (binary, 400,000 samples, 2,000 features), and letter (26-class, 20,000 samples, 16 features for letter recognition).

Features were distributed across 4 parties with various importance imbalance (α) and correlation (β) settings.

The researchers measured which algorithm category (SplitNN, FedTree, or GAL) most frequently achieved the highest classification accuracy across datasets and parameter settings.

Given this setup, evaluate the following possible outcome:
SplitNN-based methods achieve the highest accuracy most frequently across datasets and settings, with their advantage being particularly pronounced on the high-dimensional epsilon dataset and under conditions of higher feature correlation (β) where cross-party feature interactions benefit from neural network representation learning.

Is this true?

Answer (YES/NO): NO